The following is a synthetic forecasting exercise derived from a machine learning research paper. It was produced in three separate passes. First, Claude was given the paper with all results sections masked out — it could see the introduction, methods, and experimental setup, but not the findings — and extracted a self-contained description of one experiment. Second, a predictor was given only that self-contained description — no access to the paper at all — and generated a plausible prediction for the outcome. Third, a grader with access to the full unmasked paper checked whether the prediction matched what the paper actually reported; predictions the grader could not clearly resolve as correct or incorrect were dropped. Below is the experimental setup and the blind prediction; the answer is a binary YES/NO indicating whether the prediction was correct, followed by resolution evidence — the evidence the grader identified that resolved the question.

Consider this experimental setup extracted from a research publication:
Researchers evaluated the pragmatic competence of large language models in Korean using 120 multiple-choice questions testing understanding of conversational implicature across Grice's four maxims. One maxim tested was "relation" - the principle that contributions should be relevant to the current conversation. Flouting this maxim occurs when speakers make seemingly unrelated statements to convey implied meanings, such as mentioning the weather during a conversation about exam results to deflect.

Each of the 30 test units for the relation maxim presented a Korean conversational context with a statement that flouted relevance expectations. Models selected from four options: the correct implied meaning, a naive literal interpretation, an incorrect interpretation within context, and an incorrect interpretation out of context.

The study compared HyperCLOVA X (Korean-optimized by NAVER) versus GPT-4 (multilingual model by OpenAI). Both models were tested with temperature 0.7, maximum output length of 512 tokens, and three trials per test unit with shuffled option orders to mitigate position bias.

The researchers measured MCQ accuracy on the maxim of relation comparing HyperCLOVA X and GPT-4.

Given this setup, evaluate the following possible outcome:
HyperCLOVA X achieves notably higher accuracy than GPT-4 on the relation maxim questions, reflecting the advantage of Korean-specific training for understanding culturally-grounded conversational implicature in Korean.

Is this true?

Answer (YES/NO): NO